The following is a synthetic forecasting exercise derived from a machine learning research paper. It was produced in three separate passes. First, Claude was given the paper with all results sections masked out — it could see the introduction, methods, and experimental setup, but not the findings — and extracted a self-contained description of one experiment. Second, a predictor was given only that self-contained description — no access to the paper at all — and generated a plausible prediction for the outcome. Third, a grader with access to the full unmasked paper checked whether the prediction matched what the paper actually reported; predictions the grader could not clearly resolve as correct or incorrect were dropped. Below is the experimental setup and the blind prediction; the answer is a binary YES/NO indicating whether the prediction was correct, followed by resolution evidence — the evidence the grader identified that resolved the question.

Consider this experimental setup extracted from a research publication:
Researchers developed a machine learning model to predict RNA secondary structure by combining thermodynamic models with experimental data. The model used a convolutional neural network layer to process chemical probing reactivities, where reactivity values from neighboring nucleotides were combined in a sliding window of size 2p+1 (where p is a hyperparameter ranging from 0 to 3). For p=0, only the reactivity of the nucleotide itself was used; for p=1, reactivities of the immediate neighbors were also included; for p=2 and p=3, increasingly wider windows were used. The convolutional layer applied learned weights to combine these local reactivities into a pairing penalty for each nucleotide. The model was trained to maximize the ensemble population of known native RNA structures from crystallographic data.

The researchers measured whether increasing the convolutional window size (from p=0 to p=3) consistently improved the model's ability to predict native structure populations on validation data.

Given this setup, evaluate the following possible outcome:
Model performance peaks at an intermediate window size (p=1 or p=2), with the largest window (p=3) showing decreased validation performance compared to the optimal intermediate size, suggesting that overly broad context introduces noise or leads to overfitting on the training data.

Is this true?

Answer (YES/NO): NO